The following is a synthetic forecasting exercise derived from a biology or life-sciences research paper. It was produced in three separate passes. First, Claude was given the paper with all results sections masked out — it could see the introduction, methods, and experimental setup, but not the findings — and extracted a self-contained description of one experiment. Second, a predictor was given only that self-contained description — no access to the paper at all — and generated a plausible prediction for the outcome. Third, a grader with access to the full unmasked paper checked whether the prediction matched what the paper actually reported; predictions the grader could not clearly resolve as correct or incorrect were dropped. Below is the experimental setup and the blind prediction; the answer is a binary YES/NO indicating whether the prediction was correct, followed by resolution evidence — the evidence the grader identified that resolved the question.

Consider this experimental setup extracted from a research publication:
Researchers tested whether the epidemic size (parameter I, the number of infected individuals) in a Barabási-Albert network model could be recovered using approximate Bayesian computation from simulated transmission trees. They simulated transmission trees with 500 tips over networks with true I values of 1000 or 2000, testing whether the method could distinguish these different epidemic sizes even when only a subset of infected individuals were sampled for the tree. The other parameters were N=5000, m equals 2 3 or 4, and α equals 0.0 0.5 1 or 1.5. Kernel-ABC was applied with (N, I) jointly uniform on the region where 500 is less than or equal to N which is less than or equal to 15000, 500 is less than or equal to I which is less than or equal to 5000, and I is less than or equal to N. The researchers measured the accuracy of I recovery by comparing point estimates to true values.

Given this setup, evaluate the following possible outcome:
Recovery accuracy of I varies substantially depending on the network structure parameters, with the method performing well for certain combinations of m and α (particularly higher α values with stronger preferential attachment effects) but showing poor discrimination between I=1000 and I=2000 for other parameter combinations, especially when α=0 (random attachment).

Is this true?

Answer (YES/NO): NO